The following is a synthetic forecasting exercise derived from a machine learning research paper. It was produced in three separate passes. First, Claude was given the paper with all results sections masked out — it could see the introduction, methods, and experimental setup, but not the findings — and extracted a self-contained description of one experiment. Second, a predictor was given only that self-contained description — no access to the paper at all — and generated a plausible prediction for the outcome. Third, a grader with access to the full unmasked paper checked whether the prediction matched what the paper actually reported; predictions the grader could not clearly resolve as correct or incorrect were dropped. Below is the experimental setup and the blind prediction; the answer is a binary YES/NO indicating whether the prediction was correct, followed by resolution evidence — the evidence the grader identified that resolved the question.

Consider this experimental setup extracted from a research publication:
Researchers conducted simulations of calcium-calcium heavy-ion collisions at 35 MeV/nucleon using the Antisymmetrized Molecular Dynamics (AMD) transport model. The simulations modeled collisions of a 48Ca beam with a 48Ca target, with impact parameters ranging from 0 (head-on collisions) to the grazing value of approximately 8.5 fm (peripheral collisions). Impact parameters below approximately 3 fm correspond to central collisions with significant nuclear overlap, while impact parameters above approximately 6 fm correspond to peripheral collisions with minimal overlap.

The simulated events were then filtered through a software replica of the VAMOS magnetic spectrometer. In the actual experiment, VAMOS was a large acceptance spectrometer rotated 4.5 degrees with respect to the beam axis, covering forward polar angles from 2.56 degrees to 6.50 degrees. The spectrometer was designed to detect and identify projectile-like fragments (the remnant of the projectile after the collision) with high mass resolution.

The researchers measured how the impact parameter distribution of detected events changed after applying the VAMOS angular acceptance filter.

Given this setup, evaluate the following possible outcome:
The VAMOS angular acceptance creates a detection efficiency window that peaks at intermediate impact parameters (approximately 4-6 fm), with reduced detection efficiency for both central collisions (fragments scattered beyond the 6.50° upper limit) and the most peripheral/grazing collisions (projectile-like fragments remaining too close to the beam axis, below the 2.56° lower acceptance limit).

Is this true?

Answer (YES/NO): NO